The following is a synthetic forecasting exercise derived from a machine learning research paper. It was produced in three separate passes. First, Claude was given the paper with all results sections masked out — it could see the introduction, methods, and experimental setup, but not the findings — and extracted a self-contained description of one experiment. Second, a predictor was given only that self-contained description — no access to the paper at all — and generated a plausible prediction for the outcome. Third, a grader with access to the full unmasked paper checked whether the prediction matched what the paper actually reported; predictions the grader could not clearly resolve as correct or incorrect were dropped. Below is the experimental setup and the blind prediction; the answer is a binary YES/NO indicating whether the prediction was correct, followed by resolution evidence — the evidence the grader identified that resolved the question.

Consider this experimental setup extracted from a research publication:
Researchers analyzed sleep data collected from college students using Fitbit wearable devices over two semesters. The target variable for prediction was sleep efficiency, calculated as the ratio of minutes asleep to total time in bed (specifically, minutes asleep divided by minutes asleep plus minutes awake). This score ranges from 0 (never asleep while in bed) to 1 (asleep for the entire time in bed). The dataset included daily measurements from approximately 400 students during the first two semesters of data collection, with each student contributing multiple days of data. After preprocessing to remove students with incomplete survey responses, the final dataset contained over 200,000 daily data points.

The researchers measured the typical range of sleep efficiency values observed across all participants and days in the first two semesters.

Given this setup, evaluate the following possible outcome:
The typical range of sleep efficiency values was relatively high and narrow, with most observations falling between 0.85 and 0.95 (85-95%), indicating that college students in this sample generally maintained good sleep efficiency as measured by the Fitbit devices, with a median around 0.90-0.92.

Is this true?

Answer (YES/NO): NO